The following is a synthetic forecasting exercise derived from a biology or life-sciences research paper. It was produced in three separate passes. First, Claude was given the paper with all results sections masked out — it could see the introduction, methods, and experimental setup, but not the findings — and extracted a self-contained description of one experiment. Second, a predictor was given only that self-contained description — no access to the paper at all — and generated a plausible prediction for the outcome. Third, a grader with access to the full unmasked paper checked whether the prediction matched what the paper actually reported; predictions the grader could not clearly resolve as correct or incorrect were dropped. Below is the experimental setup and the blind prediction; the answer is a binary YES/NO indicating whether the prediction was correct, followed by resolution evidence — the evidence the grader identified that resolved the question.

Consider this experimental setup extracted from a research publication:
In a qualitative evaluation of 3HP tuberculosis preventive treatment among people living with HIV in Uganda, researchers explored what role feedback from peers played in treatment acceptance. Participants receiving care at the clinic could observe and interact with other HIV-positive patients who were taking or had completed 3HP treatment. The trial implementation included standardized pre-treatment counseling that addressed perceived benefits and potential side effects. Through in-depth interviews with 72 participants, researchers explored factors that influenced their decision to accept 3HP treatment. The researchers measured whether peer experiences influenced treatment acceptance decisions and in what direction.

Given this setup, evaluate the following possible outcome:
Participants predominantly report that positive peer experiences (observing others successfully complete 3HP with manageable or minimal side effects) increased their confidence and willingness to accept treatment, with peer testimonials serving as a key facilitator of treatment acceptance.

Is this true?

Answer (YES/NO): YES